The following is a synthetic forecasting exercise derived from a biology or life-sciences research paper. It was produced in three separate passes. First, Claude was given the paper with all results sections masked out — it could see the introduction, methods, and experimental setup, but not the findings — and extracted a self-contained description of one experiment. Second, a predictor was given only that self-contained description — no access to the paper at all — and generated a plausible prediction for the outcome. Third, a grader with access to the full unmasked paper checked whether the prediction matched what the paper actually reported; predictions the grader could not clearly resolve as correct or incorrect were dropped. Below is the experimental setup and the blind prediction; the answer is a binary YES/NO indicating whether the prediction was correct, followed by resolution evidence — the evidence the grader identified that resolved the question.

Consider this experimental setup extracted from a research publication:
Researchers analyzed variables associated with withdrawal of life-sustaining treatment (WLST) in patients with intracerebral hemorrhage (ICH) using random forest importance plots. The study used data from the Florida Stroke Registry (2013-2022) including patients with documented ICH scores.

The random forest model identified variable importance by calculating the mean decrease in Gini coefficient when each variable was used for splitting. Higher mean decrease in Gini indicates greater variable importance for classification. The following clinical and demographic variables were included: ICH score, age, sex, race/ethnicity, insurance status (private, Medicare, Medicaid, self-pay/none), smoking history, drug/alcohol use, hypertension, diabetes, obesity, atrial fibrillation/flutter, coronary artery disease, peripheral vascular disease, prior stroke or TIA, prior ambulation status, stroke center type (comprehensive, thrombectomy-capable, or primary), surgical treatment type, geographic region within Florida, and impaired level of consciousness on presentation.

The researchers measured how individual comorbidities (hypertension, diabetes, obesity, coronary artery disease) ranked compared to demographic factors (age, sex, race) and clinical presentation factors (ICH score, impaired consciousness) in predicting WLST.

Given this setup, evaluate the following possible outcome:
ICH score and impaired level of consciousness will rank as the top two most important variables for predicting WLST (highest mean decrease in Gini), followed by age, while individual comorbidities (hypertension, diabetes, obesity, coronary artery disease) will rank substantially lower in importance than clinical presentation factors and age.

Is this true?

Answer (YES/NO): NO